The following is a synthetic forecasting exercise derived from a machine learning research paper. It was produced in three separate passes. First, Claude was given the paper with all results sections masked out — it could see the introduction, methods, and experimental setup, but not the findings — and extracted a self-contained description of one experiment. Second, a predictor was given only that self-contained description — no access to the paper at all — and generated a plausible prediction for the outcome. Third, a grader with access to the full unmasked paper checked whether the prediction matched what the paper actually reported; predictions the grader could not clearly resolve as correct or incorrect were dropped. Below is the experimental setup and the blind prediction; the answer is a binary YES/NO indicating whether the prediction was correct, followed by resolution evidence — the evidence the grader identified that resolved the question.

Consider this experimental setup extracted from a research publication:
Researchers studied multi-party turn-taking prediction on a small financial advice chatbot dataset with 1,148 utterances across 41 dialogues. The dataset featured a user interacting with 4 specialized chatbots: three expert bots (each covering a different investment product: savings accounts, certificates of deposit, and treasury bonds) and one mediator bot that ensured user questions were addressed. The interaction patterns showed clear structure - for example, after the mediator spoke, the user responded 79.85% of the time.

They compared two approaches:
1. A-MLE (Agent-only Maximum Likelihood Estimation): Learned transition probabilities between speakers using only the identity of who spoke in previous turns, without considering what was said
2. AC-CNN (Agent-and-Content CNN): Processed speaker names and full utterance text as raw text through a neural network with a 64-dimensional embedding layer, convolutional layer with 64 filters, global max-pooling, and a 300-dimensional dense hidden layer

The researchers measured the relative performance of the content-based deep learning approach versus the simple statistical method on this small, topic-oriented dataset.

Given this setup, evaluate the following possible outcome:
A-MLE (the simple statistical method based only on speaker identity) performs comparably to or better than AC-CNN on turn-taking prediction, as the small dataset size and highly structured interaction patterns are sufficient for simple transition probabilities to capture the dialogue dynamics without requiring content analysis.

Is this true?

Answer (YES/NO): YES